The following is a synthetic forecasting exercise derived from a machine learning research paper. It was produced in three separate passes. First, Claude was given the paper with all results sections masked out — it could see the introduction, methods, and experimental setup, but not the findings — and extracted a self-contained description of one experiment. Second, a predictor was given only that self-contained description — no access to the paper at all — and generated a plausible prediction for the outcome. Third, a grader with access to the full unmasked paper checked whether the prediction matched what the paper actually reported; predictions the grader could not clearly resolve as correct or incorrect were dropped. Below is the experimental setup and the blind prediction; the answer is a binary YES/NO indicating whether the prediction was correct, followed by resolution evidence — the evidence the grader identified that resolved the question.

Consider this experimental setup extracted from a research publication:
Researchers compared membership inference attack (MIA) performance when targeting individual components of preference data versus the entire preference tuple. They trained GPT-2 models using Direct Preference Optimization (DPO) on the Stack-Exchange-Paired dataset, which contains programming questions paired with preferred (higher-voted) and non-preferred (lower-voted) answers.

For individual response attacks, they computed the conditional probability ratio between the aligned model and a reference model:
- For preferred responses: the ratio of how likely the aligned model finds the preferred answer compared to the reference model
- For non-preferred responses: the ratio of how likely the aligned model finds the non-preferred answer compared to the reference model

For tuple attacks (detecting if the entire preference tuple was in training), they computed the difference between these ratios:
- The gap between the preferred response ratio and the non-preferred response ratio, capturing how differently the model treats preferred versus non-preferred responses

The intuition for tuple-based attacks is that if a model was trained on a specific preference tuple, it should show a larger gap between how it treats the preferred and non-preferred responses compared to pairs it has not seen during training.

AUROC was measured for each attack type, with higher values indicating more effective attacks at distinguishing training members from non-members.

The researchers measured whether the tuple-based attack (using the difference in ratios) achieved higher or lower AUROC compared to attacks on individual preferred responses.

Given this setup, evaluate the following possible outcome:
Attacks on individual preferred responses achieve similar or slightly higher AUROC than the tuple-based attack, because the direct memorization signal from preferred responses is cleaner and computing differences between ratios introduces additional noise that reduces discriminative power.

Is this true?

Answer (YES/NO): NO